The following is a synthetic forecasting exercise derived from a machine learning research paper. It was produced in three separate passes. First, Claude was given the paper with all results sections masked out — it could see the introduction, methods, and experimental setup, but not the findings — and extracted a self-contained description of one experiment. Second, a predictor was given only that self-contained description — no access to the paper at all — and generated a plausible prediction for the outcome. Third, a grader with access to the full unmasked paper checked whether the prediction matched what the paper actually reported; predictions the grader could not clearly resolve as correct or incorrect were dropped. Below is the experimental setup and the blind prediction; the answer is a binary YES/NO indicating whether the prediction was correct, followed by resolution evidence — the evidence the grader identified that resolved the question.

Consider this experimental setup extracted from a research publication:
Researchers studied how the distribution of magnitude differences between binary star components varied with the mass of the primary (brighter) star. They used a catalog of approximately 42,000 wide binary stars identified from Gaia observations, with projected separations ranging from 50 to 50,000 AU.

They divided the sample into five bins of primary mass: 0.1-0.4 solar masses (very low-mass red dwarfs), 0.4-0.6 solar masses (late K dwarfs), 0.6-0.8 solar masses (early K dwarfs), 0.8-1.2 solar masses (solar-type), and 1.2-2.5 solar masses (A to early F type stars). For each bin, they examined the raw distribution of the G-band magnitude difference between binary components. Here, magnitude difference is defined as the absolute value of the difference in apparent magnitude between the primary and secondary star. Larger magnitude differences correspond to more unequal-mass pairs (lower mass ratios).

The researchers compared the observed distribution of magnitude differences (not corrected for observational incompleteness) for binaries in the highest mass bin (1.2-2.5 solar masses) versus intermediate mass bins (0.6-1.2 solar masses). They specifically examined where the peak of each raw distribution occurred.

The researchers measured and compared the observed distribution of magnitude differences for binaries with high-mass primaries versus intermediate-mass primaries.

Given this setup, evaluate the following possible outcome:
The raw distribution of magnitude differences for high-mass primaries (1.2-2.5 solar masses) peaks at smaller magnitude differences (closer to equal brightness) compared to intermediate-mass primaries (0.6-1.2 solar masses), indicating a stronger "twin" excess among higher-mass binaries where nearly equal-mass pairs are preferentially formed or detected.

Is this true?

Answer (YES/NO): NO